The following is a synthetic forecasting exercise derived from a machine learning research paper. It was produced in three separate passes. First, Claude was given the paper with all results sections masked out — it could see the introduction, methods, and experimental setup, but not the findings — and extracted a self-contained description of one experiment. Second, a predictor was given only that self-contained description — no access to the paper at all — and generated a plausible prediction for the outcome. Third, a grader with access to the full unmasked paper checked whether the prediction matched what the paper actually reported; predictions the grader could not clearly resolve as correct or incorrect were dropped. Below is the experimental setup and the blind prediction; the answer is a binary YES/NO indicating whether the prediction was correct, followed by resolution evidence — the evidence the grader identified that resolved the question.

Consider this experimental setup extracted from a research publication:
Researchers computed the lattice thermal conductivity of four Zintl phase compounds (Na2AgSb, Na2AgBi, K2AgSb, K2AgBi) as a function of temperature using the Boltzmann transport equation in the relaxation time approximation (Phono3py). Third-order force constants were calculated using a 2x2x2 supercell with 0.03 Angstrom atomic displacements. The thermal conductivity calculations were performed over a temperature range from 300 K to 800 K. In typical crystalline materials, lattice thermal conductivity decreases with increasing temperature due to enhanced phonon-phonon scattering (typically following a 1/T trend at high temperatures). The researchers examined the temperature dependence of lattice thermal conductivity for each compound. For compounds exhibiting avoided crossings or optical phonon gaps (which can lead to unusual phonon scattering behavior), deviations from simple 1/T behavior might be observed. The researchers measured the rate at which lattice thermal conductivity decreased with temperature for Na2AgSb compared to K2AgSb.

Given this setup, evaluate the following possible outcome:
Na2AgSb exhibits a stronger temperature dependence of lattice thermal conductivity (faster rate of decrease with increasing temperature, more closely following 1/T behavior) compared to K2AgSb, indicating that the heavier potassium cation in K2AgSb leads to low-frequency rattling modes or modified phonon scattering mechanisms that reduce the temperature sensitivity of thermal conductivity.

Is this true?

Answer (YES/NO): NO